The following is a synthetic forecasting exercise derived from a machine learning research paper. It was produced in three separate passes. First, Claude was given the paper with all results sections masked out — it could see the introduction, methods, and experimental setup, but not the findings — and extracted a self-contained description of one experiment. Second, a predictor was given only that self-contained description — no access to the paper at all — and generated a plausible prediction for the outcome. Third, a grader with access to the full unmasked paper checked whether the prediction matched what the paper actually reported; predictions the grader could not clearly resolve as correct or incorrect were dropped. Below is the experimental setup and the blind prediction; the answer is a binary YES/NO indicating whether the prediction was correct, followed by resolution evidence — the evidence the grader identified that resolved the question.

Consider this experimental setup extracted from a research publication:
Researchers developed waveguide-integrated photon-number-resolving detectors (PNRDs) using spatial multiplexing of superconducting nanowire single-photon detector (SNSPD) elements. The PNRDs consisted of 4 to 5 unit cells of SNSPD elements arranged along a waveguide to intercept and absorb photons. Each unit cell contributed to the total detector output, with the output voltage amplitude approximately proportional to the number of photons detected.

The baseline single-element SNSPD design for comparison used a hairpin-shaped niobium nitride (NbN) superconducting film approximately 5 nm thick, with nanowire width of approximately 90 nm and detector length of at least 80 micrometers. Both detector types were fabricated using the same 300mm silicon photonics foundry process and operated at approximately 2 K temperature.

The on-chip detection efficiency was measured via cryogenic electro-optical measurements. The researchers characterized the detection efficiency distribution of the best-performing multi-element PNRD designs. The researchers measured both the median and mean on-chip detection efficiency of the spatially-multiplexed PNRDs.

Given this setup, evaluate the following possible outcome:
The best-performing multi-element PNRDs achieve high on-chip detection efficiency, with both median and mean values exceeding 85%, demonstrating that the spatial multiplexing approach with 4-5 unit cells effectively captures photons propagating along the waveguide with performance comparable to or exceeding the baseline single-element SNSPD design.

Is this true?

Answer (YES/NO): YES